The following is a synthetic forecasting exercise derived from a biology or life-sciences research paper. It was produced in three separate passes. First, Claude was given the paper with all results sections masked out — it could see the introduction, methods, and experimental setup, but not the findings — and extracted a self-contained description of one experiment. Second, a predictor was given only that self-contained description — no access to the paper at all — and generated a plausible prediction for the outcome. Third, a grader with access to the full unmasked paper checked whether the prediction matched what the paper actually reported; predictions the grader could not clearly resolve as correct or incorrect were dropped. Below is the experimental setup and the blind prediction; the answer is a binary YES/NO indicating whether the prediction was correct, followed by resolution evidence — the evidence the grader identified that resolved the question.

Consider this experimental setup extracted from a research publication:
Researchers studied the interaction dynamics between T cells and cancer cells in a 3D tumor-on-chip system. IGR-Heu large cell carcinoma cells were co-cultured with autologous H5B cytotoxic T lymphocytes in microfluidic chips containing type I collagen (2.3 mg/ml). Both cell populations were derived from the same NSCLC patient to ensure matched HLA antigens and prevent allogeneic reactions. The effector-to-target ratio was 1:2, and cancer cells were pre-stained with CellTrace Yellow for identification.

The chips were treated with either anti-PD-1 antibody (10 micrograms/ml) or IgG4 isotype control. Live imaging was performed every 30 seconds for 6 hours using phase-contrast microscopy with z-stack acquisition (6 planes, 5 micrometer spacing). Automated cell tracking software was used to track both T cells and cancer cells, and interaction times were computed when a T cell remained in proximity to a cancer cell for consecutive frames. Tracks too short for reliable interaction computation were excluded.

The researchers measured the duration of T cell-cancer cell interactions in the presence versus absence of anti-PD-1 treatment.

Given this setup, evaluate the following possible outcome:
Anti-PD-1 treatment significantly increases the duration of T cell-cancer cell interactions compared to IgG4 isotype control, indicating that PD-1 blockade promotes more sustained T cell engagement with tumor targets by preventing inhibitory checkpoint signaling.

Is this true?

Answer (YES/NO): YES